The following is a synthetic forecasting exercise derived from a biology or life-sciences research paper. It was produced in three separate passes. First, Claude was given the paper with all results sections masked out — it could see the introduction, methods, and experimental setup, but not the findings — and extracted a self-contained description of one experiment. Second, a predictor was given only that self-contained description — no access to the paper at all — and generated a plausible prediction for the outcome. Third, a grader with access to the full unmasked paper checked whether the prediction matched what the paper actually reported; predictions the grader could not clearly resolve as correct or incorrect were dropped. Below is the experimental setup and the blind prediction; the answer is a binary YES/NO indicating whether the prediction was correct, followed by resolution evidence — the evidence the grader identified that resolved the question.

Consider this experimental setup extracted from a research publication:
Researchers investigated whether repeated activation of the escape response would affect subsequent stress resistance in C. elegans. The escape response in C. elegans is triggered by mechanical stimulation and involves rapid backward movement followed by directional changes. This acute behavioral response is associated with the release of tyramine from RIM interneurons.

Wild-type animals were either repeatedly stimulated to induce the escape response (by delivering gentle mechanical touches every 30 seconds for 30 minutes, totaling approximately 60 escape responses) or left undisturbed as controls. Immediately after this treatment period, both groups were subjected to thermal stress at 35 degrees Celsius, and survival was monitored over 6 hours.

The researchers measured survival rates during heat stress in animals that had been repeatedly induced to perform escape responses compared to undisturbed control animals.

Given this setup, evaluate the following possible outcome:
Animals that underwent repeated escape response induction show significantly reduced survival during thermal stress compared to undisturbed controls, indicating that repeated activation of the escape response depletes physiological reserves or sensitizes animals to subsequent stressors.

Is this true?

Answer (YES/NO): YES